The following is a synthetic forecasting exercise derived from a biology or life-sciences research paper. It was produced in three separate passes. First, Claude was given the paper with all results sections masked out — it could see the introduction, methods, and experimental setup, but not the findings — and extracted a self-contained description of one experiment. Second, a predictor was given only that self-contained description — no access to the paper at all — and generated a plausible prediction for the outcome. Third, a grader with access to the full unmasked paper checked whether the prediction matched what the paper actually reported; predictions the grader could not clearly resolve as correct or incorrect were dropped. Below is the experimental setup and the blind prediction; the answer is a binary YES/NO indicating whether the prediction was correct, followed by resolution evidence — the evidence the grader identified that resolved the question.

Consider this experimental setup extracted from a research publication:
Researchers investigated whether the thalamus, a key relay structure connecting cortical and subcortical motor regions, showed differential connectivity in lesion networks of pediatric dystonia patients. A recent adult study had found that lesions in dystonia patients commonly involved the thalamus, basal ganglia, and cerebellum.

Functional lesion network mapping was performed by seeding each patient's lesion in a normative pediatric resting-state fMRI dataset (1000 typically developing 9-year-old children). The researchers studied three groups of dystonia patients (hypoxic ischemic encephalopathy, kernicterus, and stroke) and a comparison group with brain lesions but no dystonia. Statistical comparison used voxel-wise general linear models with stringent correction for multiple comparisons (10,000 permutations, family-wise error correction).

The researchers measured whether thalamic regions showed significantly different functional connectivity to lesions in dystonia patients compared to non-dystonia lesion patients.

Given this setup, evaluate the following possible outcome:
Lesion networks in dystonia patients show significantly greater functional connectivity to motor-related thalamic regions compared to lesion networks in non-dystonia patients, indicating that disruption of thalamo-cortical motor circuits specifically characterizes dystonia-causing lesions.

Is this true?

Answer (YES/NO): YES